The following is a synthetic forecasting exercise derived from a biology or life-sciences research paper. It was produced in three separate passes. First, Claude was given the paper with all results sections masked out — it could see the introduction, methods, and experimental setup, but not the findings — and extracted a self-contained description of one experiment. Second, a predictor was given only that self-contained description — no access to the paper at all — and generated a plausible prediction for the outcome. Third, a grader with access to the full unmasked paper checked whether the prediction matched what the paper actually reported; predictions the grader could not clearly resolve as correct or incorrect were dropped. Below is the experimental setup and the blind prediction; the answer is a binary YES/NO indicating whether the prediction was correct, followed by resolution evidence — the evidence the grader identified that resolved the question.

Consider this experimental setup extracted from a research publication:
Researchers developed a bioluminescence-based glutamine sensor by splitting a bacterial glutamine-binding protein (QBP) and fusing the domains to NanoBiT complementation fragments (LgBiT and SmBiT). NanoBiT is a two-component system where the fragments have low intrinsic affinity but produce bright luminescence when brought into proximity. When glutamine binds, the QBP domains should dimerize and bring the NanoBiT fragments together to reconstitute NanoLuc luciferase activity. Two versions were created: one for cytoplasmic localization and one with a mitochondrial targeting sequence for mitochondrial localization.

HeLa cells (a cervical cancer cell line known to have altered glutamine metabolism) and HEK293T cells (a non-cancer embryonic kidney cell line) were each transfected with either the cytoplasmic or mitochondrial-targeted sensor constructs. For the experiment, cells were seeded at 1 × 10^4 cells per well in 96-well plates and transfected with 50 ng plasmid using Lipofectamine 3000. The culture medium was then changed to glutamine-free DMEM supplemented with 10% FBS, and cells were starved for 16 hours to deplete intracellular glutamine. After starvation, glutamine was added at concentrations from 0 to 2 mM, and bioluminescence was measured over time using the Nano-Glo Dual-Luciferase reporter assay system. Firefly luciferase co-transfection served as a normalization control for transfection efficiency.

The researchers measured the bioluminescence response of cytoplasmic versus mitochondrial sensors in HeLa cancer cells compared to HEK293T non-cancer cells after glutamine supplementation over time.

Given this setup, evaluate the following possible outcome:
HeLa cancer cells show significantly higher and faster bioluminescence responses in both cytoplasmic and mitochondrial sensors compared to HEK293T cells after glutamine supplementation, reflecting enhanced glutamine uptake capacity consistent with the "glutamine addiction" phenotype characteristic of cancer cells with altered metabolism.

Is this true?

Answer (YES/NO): NO